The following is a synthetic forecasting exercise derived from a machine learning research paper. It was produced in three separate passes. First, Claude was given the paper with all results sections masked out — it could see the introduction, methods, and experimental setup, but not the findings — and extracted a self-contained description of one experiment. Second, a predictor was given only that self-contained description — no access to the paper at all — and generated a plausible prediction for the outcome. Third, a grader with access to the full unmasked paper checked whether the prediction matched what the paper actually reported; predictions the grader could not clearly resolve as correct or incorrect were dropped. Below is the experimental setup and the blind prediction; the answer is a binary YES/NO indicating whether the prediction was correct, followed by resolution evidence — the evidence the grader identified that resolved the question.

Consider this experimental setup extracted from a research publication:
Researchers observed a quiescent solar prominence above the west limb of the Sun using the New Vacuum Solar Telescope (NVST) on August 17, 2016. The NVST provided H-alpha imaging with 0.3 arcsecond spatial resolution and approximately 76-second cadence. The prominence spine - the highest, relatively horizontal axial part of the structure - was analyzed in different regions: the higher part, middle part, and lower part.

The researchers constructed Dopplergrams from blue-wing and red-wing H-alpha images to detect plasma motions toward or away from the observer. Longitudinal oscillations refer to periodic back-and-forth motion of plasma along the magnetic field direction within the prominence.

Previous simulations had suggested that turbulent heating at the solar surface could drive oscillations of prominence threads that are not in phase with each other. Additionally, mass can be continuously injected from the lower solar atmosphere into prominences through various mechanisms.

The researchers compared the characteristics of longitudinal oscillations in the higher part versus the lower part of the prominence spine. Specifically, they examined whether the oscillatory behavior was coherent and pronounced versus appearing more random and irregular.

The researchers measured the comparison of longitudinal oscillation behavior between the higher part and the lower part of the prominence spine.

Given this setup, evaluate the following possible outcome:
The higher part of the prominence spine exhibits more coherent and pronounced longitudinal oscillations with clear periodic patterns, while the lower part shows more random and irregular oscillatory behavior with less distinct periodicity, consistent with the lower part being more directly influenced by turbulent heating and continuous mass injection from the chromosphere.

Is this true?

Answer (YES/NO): YES